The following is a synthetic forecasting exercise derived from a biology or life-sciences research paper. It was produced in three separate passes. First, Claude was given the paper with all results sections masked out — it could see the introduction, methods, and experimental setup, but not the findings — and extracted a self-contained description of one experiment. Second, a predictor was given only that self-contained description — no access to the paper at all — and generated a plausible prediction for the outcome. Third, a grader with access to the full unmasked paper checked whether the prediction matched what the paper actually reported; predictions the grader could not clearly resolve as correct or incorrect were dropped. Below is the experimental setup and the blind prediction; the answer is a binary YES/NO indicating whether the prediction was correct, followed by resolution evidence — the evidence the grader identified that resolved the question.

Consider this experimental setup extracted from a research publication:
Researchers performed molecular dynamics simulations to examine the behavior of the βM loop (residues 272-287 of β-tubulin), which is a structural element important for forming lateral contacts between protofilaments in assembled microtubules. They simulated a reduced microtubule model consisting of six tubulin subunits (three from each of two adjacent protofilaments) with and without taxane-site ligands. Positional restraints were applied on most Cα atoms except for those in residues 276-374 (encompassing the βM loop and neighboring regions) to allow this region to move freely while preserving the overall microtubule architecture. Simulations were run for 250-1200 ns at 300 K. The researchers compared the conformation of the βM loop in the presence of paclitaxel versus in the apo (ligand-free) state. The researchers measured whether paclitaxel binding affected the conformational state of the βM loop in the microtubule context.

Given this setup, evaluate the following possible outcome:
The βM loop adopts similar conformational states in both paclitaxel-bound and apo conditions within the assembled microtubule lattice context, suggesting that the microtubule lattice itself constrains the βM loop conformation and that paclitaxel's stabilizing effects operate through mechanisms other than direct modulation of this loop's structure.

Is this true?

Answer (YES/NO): YES